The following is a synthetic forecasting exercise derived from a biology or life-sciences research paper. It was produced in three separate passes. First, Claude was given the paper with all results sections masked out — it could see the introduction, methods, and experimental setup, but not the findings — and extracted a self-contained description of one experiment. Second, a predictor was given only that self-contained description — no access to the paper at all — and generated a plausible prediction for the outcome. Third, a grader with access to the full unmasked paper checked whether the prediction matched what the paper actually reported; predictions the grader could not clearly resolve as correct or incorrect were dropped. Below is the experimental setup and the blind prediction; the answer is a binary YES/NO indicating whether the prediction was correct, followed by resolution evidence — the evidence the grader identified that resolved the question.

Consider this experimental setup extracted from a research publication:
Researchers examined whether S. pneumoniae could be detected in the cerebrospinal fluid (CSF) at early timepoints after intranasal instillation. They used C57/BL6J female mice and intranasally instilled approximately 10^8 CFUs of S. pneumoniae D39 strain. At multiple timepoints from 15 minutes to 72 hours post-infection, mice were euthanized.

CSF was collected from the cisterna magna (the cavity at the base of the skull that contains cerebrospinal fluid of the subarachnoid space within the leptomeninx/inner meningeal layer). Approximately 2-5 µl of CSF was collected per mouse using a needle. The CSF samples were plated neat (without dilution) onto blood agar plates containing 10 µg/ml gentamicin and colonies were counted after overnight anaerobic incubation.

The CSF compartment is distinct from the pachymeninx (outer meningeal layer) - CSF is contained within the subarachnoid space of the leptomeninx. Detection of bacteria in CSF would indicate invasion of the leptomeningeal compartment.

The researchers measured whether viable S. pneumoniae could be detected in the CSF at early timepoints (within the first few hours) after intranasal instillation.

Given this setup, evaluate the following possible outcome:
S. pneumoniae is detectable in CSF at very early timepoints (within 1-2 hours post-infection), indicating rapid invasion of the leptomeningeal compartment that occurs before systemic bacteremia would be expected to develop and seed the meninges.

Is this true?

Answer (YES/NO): NO